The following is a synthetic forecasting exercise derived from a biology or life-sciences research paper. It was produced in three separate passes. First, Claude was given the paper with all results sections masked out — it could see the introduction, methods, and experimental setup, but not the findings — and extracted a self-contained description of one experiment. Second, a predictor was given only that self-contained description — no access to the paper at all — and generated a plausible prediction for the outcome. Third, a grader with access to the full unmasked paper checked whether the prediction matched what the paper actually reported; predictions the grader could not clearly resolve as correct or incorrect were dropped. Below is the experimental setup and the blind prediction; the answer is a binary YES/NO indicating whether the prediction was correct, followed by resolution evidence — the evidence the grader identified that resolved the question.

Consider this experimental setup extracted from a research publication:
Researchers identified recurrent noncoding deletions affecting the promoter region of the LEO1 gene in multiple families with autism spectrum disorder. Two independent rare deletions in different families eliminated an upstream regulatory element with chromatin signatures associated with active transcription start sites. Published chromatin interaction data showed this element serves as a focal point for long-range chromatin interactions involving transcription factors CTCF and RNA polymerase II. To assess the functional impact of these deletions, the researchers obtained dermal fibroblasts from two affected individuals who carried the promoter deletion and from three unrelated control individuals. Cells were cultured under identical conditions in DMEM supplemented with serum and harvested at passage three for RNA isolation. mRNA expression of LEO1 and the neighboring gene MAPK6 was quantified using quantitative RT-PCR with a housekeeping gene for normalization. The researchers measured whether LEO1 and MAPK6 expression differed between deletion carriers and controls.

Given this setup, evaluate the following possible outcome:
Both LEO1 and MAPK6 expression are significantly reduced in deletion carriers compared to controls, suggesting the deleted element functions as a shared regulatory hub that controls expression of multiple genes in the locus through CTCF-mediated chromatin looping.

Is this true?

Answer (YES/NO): NO